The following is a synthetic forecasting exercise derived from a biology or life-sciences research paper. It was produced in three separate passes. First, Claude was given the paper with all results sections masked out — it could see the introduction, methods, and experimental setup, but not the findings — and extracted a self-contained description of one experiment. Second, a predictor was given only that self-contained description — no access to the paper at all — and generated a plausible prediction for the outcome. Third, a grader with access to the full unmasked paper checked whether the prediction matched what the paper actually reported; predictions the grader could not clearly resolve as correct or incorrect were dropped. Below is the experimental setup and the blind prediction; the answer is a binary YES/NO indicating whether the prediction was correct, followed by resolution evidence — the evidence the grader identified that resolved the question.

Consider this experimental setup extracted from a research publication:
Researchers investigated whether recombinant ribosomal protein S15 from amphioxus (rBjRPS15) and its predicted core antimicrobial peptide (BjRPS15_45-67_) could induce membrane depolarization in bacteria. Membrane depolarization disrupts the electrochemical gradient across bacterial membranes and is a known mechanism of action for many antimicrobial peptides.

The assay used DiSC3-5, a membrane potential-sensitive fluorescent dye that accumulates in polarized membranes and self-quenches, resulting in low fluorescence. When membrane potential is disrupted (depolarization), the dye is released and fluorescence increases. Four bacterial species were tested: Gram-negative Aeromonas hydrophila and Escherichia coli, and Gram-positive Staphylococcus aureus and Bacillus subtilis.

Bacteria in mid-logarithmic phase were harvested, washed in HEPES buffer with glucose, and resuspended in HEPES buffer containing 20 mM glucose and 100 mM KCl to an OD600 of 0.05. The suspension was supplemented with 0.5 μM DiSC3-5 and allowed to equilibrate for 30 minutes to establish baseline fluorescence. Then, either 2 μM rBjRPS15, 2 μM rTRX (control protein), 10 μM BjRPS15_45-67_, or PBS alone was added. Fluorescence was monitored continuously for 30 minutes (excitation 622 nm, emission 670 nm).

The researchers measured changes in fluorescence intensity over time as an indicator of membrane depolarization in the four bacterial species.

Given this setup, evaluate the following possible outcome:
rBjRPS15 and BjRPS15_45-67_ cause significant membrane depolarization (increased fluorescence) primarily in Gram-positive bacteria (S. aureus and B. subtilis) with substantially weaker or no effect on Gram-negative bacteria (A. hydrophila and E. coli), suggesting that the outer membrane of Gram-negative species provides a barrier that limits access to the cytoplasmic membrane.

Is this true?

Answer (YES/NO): NO